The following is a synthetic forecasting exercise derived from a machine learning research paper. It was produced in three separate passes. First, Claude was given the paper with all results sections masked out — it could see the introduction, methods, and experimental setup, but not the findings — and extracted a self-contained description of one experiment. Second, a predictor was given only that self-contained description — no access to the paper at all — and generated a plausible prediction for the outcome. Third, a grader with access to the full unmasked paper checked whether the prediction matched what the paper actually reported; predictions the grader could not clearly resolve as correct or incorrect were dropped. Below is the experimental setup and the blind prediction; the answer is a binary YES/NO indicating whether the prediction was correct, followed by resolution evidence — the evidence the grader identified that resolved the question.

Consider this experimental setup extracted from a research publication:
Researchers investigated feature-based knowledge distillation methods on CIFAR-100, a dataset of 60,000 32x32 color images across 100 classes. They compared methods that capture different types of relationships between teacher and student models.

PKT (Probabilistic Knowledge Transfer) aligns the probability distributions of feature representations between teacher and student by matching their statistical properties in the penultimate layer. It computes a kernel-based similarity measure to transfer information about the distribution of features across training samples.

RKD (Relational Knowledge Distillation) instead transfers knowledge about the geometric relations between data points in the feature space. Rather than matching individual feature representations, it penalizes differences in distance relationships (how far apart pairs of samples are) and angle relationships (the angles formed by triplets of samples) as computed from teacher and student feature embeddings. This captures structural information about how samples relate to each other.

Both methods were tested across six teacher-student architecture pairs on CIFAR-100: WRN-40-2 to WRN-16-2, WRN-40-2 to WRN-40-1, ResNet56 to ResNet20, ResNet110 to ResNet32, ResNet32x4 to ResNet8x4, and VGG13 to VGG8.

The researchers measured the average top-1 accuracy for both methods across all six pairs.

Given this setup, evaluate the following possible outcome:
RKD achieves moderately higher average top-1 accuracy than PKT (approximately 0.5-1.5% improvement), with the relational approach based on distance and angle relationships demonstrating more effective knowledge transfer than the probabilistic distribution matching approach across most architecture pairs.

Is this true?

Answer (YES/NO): NO